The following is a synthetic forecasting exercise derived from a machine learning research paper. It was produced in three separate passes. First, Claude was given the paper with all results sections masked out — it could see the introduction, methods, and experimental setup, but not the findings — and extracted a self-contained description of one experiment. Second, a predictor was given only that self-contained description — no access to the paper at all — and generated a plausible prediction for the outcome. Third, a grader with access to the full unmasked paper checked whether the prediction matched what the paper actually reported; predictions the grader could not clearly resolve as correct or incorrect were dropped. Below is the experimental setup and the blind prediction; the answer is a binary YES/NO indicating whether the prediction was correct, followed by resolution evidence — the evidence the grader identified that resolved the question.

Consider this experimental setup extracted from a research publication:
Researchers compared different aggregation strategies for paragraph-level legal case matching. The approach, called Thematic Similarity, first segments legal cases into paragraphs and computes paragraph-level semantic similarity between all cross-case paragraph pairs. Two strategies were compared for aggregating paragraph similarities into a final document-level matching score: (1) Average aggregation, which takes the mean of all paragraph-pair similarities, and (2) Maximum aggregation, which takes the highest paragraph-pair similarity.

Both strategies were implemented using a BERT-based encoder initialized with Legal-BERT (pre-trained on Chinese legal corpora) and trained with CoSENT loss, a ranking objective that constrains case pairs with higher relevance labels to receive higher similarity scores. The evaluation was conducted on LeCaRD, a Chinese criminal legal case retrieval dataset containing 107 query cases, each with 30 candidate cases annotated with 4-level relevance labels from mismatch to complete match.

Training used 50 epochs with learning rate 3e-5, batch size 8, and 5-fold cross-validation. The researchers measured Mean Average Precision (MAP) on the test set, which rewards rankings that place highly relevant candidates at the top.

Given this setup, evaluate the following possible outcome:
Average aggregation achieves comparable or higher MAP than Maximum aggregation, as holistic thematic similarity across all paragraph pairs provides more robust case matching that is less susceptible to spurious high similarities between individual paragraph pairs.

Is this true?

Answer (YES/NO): NO